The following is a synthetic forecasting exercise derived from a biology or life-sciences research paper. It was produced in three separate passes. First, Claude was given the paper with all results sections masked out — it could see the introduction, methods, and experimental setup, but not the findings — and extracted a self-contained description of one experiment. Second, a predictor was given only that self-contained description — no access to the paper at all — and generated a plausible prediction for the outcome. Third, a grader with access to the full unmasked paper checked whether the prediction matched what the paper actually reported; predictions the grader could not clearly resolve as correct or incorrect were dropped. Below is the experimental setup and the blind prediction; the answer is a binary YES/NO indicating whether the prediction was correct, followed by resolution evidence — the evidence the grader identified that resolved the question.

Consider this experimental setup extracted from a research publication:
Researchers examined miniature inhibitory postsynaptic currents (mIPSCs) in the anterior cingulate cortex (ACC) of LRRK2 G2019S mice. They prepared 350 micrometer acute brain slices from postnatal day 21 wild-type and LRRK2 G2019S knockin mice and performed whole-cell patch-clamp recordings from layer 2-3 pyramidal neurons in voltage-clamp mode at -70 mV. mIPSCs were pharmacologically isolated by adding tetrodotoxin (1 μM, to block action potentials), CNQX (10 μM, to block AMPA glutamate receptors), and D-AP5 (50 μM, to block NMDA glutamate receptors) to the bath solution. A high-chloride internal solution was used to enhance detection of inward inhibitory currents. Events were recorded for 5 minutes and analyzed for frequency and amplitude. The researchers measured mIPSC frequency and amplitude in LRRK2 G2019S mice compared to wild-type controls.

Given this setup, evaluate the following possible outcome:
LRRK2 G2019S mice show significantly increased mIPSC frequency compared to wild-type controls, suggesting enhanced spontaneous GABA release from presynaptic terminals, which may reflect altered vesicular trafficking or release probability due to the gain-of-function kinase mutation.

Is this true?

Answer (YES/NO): YES